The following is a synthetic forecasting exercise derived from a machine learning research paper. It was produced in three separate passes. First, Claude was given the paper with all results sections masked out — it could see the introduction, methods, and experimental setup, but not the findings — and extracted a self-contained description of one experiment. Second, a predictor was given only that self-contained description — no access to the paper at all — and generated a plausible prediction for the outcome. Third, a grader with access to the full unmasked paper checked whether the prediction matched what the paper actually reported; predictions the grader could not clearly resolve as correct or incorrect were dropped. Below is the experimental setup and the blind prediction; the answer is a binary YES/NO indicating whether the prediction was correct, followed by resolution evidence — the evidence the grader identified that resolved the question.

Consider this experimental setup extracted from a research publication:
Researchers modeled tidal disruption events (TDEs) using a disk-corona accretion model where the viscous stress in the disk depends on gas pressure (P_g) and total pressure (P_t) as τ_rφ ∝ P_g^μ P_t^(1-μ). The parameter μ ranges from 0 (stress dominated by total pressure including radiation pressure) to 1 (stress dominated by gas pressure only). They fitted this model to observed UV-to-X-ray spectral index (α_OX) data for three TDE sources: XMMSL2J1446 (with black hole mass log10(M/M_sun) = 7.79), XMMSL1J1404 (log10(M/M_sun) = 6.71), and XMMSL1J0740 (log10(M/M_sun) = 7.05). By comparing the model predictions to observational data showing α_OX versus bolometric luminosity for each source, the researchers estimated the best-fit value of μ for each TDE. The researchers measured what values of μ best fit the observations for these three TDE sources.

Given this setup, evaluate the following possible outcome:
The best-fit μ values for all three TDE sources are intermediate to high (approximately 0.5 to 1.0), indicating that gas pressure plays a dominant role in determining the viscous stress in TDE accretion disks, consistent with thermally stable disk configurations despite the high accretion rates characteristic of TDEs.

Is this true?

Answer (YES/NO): NO